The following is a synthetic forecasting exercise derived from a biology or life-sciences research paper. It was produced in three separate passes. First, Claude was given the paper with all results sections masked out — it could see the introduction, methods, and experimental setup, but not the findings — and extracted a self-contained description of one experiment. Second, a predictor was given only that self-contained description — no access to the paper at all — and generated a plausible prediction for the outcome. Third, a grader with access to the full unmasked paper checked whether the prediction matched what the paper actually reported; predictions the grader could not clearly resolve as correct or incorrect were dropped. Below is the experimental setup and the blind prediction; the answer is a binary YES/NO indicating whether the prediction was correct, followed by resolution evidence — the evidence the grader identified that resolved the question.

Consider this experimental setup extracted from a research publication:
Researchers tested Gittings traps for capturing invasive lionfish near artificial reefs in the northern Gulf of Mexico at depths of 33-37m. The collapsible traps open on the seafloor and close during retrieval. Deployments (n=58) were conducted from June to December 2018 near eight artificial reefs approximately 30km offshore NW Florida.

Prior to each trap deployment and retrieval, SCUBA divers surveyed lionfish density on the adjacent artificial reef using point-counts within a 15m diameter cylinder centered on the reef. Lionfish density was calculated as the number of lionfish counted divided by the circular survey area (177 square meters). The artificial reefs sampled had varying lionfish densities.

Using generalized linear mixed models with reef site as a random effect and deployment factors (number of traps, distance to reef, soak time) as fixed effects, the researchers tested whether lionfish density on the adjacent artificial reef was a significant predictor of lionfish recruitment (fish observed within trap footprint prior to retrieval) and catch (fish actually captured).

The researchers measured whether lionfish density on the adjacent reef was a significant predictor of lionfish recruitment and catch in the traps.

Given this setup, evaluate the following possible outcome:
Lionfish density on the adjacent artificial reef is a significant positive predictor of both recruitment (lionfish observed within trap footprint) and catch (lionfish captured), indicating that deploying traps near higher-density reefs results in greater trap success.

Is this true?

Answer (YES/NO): NO